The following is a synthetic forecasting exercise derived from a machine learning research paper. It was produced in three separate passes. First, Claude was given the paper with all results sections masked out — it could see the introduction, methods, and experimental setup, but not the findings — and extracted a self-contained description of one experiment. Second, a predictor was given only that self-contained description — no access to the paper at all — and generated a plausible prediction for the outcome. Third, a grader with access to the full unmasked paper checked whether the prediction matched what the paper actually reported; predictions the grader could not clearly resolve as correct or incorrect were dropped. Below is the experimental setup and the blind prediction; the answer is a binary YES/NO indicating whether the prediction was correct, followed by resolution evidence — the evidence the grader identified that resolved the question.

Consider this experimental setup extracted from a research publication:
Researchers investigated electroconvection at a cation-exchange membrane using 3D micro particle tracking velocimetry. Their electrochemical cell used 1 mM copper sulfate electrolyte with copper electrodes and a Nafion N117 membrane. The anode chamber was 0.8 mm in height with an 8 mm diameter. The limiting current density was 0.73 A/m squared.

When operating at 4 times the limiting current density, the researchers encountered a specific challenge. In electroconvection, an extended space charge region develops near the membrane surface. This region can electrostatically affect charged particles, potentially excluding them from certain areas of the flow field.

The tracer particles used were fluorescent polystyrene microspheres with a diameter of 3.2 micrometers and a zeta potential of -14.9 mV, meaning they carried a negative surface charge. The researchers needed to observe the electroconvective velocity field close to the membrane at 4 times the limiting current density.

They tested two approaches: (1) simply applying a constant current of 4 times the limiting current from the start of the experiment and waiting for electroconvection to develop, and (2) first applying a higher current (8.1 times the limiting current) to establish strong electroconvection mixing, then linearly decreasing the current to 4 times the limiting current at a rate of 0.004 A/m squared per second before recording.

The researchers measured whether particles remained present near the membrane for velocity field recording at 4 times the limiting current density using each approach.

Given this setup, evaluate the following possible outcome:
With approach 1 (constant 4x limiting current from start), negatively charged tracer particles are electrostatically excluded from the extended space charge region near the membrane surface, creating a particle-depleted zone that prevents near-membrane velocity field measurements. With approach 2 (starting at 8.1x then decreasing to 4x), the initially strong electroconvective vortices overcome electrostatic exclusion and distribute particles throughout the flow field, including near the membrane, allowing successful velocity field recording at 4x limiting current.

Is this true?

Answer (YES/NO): YES